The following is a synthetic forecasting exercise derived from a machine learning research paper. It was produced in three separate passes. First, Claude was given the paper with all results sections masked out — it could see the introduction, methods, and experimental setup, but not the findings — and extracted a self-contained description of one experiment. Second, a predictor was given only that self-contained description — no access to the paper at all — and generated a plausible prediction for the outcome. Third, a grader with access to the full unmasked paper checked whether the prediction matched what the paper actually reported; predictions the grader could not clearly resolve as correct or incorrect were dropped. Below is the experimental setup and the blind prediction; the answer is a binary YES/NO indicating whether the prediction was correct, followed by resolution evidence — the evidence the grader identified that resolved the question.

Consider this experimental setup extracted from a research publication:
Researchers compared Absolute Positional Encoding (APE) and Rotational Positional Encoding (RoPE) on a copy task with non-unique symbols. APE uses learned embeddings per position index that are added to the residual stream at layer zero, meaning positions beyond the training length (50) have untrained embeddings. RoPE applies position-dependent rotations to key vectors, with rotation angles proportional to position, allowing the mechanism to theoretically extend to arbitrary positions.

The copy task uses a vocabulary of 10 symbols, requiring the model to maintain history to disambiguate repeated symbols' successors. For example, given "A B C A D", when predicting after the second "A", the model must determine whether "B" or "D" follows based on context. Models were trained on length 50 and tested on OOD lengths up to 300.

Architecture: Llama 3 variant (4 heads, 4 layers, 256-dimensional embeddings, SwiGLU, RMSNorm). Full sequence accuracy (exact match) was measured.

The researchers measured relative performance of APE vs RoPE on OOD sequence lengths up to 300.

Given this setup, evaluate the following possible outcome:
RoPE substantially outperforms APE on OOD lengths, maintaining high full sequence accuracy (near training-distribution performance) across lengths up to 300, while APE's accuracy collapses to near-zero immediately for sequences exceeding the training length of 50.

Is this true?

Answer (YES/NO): NO